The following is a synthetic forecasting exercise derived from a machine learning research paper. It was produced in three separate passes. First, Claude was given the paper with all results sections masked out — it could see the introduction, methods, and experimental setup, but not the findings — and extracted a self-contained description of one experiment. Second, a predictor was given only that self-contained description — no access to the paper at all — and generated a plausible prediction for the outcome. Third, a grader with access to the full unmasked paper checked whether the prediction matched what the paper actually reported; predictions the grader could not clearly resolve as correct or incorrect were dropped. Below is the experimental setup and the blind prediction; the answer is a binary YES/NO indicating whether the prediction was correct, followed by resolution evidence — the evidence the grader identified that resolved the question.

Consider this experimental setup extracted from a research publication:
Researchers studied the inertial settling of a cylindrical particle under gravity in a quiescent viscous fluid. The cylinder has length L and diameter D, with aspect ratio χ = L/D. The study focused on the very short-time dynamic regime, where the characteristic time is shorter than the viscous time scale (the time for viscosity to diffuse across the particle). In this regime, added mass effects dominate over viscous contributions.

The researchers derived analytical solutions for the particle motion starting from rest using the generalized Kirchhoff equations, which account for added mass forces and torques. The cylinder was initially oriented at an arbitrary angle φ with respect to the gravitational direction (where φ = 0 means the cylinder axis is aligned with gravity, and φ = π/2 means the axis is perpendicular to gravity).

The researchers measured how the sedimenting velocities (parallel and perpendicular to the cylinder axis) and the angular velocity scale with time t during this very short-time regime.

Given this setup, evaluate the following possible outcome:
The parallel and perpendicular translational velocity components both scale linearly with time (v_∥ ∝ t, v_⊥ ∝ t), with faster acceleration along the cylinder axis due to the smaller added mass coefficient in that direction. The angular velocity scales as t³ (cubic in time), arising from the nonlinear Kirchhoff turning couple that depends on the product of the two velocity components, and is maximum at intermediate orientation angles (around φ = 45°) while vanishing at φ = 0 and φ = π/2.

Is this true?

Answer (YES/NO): YES